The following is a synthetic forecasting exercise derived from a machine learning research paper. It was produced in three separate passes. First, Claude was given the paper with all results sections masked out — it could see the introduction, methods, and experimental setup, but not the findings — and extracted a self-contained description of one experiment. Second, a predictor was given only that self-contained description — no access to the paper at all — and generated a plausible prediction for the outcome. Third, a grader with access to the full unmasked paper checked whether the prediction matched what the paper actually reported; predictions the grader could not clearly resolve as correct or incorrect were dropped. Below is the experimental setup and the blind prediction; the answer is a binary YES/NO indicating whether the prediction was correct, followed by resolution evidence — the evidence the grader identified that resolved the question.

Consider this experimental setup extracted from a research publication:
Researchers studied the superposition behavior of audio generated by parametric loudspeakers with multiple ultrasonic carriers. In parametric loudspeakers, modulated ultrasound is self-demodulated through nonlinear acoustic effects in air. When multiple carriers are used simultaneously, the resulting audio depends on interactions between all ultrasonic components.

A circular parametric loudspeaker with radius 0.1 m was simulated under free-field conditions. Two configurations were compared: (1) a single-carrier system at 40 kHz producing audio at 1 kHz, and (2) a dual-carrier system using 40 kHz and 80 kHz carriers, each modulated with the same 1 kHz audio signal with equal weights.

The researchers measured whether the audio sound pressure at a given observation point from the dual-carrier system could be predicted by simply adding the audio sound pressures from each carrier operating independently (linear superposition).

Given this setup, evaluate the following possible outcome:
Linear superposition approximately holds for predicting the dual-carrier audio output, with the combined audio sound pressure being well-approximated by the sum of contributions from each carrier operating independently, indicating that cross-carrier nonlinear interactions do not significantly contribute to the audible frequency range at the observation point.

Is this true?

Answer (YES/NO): YES